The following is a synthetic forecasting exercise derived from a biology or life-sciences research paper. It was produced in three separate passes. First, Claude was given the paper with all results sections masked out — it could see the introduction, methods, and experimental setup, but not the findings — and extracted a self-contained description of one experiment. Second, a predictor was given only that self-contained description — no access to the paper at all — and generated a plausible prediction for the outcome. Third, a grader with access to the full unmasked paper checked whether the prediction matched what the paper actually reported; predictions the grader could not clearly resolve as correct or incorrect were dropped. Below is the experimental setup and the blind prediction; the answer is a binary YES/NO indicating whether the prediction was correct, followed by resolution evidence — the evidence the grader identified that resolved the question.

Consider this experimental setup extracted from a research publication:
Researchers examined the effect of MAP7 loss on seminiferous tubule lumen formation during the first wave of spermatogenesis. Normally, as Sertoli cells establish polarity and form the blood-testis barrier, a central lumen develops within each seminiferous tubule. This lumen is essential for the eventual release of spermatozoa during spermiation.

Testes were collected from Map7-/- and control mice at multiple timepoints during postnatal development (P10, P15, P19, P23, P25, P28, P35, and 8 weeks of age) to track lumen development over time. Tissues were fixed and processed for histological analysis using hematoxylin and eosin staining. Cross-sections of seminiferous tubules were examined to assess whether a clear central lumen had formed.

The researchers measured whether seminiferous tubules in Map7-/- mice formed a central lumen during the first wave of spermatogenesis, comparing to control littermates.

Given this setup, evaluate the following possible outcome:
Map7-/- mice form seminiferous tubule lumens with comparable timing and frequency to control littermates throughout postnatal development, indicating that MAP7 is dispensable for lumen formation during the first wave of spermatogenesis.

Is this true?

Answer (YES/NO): NO